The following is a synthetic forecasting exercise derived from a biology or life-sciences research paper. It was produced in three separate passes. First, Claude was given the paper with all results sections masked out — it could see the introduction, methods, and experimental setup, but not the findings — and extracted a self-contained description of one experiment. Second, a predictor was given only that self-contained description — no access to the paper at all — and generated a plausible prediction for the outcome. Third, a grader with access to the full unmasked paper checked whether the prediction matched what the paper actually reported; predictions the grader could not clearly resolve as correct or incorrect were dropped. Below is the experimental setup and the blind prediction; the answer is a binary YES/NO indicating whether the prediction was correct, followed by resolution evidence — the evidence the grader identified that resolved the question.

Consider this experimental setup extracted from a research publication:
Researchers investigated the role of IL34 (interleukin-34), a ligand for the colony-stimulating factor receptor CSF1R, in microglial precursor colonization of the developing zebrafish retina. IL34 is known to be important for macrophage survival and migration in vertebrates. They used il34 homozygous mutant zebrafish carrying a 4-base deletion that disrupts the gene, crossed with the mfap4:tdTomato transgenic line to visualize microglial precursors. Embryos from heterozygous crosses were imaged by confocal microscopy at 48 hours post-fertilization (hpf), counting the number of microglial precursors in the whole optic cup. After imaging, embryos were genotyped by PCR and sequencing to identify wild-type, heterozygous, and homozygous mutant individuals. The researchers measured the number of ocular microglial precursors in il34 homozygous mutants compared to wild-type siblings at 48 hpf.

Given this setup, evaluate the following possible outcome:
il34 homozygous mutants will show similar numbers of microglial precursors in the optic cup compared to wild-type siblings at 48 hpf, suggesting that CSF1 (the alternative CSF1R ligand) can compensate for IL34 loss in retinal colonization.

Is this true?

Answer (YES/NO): NO